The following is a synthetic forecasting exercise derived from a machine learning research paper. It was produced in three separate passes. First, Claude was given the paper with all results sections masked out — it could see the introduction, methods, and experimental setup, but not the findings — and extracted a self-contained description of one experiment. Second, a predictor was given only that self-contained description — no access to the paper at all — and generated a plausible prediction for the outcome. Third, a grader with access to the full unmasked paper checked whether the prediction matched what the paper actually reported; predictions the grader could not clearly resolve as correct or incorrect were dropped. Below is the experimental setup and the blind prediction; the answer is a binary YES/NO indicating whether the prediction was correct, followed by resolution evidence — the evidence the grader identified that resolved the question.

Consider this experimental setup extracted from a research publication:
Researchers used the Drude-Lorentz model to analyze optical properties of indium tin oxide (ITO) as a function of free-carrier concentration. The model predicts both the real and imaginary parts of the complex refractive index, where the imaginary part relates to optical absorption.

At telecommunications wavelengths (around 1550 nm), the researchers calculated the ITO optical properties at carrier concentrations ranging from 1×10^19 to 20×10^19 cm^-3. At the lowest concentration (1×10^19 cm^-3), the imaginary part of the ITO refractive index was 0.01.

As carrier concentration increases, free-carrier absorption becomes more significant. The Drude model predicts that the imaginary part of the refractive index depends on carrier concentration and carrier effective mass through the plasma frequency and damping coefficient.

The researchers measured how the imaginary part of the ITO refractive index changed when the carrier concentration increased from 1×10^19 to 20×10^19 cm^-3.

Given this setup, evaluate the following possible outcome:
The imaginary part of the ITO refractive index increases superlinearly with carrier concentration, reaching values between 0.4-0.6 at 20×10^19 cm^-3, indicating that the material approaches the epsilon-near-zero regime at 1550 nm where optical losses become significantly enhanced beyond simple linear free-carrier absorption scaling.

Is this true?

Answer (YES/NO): NO